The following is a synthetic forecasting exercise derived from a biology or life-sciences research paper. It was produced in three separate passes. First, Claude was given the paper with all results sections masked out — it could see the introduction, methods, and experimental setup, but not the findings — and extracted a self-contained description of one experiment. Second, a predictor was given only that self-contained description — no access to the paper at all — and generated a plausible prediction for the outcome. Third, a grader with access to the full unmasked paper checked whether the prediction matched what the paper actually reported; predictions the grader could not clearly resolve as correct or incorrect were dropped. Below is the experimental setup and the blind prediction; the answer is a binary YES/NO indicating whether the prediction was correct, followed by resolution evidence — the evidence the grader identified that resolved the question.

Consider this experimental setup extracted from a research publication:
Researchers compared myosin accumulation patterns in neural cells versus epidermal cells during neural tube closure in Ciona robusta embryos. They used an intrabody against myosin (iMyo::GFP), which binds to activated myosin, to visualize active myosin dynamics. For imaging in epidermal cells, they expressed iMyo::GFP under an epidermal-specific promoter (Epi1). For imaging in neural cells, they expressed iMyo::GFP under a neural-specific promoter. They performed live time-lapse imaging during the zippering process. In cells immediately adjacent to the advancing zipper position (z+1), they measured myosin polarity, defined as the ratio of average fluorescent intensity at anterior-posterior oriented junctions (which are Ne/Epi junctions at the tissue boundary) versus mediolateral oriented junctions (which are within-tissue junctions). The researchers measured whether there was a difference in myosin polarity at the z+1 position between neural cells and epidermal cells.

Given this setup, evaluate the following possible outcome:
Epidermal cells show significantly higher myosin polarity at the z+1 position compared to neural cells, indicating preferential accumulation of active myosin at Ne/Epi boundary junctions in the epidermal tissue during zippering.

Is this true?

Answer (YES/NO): NO